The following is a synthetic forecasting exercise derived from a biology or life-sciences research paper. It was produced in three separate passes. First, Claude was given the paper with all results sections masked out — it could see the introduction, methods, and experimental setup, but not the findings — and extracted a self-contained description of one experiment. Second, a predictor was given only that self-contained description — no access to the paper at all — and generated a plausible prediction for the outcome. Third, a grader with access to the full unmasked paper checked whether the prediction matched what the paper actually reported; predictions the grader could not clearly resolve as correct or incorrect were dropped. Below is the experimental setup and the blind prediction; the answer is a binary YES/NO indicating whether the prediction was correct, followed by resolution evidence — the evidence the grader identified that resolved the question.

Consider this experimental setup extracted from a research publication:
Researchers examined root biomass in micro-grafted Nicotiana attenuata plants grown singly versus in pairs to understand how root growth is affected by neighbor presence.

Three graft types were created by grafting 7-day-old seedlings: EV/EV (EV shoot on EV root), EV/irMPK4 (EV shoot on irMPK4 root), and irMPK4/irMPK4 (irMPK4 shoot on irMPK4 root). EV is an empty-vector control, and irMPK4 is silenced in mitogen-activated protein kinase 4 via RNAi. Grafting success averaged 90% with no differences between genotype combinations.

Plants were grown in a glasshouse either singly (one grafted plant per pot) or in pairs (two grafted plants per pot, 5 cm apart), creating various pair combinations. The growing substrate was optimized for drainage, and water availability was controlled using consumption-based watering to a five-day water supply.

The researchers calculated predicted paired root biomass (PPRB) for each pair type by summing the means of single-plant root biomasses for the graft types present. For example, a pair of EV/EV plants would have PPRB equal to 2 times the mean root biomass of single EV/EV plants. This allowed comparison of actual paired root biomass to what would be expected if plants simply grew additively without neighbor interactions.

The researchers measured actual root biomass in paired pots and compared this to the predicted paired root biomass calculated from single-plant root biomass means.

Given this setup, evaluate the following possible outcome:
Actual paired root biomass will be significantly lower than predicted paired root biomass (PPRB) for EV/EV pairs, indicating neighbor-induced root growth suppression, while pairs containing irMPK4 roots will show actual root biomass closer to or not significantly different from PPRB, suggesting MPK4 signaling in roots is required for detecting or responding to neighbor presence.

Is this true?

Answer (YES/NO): NO